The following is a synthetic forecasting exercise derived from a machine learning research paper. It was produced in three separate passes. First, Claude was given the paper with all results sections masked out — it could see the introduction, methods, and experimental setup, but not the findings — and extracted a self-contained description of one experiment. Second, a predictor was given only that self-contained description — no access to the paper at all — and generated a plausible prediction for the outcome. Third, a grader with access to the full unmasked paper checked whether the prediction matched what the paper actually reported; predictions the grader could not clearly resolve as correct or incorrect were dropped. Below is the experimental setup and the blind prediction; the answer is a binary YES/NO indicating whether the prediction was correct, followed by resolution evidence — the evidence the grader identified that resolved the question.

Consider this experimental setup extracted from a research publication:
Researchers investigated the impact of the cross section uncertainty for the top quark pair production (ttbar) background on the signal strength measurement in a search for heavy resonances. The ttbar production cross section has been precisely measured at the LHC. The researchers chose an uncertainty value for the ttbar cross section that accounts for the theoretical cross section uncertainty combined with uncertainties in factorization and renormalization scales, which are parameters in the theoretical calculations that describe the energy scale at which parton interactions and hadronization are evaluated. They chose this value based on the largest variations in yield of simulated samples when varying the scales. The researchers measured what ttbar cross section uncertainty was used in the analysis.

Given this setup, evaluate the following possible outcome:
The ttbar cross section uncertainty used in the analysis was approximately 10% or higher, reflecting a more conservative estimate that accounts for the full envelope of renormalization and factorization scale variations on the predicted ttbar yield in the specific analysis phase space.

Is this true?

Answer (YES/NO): NO